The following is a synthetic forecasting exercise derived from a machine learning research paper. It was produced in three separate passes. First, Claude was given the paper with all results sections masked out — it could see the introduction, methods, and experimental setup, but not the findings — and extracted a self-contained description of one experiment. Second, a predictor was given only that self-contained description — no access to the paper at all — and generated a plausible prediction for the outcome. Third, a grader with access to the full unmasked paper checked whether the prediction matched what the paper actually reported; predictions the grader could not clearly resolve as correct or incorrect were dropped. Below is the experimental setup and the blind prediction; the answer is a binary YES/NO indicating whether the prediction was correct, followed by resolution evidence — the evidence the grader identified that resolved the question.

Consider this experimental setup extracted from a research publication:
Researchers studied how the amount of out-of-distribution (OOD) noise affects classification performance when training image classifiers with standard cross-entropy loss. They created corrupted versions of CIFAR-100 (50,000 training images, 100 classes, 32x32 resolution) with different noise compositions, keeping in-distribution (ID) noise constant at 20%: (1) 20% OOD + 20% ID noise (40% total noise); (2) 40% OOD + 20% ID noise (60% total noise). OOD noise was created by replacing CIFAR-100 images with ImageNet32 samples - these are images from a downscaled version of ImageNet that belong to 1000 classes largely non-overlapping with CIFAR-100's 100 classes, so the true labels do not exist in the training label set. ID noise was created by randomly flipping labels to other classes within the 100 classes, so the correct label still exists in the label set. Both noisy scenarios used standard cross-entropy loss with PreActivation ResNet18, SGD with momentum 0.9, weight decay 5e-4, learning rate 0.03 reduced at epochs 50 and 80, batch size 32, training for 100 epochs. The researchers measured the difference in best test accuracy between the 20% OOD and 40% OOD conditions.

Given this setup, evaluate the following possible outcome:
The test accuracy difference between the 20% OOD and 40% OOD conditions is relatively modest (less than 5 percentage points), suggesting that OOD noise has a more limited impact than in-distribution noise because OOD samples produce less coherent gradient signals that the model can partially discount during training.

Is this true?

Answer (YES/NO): YES